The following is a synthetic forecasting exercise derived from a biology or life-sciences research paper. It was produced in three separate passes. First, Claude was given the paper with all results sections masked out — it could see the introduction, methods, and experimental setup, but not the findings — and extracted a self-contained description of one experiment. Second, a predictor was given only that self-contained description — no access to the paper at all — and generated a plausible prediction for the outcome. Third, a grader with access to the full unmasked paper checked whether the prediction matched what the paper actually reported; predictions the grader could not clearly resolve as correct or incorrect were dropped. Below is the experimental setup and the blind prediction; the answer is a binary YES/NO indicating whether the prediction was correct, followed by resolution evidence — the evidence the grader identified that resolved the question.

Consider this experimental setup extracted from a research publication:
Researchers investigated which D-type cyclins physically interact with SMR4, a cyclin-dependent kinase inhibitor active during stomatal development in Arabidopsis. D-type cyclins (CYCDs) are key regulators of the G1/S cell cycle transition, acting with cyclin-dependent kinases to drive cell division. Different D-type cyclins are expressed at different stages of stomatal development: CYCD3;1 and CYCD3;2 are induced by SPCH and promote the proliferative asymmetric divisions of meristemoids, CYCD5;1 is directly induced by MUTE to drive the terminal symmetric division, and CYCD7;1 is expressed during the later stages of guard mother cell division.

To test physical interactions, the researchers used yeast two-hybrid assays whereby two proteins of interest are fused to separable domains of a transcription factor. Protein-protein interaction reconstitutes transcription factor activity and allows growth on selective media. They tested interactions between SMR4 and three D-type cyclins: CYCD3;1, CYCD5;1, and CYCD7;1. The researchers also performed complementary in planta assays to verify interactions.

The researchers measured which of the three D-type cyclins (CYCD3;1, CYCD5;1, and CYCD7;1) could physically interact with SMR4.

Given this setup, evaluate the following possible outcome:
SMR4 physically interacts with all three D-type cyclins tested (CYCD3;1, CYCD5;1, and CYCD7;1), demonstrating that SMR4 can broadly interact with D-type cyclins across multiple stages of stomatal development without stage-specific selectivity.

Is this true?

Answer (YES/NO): NO